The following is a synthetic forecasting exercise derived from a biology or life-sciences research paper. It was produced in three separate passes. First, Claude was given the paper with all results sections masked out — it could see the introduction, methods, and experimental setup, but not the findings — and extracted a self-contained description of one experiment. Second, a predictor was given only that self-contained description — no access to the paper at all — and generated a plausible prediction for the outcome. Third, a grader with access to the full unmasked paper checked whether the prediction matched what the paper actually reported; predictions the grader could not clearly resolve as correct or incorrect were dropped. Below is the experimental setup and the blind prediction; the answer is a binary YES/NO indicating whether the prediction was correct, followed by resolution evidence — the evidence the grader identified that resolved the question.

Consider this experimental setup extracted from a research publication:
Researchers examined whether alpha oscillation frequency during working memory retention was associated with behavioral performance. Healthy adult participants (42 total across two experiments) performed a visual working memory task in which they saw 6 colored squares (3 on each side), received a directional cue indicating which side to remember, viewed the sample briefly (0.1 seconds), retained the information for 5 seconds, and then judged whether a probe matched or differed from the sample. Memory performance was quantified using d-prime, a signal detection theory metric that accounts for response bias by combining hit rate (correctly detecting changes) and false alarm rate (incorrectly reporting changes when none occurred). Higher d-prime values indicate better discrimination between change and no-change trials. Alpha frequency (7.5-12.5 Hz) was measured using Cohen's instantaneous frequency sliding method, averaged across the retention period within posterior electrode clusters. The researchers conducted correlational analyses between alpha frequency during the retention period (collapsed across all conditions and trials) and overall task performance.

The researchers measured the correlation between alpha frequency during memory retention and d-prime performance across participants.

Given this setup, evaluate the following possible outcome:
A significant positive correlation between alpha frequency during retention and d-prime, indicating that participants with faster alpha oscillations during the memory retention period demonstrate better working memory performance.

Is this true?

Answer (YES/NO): YES